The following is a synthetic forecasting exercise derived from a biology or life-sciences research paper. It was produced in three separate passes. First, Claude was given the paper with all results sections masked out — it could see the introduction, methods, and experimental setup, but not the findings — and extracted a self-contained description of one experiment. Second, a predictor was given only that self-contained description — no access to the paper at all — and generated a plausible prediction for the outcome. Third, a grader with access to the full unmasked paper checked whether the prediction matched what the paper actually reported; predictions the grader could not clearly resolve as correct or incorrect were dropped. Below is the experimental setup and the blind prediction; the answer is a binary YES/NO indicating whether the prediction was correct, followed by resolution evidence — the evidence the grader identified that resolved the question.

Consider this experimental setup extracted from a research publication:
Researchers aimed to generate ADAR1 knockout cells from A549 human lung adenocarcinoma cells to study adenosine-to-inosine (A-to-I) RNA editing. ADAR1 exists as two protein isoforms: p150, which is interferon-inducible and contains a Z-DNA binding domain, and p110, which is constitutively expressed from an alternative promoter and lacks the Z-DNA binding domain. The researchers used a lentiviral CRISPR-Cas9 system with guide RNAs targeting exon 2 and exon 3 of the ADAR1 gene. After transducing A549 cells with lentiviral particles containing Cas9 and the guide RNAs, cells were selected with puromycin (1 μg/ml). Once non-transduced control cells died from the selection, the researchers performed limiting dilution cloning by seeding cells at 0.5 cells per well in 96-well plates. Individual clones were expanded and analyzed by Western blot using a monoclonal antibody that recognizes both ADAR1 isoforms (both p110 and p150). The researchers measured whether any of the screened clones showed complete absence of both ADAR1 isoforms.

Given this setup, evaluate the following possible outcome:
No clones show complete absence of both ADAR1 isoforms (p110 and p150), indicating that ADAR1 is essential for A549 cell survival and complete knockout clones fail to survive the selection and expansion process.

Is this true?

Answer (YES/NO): NO